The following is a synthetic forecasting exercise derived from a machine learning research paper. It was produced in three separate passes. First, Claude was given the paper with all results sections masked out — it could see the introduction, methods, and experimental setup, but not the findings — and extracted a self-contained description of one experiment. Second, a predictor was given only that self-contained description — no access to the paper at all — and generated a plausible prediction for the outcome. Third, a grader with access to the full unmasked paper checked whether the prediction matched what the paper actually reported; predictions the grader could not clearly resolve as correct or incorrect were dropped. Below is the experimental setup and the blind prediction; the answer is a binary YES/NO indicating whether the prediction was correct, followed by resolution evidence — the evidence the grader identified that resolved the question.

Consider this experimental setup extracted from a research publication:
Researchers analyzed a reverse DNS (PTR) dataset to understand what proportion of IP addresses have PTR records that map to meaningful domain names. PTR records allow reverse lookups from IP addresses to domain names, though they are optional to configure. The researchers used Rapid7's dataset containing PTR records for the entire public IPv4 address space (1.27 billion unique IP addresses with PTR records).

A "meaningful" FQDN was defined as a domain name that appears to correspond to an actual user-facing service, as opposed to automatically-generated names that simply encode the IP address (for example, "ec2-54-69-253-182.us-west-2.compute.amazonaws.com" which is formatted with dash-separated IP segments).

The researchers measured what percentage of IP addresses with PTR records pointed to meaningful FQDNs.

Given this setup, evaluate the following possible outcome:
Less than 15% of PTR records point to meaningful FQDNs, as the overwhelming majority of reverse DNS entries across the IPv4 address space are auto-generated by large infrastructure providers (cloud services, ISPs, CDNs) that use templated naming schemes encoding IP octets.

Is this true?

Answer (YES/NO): YES